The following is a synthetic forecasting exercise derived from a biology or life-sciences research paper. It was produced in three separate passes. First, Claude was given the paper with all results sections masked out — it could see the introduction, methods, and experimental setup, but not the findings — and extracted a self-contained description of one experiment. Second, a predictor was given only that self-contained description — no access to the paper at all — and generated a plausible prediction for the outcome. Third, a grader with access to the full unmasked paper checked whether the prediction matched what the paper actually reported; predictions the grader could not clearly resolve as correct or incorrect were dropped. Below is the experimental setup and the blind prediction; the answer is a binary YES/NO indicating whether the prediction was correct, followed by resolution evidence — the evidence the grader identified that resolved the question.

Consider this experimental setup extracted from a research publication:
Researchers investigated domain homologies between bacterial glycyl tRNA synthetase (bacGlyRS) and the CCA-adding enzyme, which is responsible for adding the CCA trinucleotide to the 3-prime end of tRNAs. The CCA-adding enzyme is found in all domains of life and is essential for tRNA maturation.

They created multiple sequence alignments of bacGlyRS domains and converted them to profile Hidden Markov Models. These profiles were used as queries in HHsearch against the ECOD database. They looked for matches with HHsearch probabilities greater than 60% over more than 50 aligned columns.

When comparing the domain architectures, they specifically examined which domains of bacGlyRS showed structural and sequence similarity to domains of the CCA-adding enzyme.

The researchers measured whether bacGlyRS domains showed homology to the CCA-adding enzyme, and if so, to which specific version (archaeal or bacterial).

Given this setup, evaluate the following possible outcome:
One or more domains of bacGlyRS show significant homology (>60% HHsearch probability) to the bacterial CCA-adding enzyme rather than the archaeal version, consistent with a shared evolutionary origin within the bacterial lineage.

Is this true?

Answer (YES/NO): NO